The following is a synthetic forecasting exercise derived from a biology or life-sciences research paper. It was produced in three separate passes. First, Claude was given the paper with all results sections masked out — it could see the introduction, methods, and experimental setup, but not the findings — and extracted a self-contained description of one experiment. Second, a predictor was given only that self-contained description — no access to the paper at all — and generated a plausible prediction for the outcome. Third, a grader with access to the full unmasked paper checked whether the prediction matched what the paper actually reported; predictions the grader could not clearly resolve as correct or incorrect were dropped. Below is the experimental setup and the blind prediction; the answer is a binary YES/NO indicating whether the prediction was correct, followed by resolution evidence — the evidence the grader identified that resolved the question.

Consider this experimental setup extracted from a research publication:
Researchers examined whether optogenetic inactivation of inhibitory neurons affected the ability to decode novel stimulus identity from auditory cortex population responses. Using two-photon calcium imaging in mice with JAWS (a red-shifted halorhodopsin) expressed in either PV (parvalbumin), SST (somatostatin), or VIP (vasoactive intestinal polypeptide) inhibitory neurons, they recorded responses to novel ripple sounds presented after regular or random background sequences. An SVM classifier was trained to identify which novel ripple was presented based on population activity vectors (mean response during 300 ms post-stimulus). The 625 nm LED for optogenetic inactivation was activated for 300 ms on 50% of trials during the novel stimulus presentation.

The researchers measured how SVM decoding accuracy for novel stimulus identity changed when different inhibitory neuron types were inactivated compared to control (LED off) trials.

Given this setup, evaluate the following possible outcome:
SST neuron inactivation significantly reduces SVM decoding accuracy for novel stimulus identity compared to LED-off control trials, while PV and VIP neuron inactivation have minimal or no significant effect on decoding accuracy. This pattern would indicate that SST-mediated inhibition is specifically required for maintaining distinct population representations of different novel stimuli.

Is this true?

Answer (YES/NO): NO